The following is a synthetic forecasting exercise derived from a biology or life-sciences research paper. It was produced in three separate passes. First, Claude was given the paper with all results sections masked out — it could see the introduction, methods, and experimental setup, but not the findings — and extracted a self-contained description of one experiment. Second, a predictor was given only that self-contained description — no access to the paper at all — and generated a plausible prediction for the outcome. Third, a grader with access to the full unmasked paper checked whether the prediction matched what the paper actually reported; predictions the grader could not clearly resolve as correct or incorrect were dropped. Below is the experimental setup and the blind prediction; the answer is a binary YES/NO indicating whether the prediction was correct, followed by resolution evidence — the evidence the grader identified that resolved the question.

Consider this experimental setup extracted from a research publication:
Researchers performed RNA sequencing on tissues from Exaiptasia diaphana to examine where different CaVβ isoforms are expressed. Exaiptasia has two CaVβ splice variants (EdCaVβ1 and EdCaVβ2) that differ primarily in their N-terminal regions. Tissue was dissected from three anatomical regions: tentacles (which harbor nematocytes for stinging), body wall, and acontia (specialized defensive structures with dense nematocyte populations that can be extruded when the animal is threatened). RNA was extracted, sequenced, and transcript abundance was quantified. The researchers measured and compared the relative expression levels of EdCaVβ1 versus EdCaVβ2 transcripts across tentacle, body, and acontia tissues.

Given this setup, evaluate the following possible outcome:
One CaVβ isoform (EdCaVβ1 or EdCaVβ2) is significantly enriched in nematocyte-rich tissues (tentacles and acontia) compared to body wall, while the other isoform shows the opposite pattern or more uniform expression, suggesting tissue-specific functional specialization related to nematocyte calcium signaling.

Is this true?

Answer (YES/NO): NO